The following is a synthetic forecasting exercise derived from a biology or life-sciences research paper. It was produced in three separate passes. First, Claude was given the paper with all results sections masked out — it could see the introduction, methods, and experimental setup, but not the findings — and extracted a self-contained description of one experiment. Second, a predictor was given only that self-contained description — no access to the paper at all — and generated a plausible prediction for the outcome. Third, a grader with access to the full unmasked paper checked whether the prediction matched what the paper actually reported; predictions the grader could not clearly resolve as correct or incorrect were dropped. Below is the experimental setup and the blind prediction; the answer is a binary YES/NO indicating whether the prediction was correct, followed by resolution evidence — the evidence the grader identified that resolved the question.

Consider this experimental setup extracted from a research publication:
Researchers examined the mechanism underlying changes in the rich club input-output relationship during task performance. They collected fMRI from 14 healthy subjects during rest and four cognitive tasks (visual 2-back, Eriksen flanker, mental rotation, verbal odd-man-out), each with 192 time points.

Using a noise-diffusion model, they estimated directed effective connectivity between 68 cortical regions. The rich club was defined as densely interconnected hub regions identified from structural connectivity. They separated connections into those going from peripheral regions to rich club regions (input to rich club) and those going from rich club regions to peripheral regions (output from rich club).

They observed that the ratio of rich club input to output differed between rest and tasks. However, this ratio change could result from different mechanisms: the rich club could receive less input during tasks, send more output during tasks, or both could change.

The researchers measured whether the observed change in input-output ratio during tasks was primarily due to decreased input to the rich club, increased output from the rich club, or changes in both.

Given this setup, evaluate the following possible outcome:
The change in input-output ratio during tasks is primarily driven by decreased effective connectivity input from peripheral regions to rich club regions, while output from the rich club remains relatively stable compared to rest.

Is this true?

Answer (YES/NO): NO